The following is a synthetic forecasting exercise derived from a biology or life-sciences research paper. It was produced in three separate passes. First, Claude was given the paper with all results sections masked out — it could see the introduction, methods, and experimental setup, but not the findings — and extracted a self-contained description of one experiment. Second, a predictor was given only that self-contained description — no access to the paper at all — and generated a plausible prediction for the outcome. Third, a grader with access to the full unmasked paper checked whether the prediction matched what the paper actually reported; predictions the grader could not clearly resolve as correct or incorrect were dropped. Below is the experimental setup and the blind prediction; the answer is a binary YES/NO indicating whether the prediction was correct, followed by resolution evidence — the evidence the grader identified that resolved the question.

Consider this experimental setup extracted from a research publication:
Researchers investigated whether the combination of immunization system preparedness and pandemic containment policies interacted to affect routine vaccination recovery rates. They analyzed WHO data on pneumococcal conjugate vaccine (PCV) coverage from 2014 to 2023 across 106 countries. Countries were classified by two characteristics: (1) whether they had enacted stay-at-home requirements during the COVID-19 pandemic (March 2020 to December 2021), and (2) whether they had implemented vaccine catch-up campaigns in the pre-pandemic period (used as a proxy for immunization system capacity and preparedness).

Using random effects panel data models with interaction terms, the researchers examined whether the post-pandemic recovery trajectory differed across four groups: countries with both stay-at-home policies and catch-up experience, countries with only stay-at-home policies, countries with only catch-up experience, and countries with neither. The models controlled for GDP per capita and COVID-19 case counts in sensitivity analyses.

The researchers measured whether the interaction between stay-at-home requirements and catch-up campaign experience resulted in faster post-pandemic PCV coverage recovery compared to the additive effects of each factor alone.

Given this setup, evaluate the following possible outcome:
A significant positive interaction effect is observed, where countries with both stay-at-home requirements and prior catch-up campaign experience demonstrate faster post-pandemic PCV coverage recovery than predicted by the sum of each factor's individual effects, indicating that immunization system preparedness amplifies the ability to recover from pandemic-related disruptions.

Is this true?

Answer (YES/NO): NO